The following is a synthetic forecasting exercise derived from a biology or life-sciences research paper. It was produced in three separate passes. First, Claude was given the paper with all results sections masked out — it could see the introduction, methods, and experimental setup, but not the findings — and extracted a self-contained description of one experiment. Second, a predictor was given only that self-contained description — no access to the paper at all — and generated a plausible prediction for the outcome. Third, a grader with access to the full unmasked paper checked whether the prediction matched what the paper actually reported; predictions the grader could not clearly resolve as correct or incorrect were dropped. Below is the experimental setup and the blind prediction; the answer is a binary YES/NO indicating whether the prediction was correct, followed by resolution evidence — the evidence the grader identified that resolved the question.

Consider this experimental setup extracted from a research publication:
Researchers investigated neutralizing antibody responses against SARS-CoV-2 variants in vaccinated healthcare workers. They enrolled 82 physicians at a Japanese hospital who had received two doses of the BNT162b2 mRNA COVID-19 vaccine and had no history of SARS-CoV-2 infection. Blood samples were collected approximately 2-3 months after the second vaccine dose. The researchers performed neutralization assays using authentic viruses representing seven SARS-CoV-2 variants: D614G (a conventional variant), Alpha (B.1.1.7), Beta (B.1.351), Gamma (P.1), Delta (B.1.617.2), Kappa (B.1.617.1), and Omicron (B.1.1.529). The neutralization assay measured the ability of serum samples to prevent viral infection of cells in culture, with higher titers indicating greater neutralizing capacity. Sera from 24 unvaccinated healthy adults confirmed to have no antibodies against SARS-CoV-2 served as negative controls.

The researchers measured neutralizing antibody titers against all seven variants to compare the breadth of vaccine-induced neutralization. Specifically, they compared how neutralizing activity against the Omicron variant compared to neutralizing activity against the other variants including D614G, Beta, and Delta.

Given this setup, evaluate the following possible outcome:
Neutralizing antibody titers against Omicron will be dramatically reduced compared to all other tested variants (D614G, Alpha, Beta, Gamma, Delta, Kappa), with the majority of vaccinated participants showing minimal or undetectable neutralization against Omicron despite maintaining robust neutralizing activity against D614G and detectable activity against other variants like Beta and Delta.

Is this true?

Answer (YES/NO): YES